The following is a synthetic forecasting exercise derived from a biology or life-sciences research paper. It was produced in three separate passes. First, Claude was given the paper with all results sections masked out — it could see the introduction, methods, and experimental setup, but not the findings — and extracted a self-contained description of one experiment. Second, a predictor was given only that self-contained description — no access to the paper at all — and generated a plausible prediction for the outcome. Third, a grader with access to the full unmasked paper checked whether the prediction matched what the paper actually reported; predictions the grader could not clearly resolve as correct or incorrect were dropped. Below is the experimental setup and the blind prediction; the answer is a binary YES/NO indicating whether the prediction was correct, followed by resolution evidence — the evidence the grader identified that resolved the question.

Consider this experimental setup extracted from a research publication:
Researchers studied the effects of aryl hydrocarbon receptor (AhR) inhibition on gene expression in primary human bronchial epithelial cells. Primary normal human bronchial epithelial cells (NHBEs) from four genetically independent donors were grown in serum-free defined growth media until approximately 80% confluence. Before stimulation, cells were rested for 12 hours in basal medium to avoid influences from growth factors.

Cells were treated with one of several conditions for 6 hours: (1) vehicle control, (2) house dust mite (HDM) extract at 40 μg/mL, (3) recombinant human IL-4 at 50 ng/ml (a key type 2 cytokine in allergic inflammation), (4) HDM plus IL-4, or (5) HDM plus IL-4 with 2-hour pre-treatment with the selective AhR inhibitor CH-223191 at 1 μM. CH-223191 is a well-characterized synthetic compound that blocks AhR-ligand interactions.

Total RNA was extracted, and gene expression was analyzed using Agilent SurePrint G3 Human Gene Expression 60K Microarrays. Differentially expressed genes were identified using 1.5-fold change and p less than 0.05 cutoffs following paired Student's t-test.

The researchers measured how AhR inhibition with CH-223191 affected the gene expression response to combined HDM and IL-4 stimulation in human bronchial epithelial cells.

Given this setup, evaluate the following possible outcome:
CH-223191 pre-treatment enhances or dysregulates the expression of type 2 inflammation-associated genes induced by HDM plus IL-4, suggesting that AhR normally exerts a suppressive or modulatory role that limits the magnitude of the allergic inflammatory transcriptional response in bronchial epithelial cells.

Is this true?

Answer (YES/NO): YES